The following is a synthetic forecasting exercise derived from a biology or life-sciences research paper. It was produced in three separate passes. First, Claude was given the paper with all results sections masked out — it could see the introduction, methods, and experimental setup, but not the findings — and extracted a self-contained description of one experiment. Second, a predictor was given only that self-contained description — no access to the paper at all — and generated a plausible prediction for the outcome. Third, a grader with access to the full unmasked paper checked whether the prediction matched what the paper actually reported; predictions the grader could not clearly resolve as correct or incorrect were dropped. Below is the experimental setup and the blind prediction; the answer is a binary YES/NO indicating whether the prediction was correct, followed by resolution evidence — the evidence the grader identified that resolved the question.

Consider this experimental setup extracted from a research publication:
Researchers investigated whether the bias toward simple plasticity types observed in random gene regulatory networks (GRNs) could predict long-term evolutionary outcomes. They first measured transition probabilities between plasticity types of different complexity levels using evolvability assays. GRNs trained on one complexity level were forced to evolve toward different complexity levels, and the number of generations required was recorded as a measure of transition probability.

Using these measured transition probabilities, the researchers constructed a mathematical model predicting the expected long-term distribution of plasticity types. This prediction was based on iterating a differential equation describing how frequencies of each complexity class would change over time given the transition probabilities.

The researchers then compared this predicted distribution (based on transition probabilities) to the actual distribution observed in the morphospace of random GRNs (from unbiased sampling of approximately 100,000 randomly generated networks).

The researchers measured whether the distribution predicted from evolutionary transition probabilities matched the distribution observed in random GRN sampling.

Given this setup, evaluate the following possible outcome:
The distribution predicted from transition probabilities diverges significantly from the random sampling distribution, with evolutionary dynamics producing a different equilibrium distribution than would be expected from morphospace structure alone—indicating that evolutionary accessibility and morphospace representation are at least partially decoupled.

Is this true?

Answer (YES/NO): NO